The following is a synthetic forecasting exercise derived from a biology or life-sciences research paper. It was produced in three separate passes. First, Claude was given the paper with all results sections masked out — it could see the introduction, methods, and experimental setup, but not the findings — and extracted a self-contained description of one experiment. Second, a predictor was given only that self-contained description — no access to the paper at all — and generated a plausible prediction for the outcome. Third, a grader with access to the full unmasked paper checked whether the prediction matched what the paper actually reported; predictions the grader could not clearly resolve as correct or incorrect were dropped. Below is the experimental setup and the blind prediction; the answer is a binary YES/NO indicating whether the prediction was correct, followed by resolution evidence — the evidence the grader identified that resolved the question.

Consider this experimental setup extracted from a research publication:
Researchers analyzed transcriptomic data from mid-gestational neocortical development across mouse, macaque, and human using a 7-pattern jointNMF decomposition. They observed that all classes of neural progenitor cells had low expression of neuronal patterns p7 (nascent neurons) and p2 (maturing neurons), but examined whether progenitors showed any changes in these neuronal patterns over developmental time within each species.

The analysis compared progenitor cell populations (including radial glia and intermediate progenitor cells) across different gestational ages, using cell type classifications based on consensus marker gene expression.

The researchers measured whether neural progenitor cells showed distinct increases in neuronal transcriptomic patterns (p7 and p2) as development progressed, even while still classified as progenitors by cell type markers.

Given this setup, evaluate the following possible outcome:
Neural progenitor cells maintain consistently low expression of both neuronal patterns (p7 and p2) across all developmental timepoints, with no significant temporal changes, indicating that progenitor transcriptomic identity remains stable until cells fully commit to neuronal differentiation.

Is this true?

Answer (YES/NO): NO